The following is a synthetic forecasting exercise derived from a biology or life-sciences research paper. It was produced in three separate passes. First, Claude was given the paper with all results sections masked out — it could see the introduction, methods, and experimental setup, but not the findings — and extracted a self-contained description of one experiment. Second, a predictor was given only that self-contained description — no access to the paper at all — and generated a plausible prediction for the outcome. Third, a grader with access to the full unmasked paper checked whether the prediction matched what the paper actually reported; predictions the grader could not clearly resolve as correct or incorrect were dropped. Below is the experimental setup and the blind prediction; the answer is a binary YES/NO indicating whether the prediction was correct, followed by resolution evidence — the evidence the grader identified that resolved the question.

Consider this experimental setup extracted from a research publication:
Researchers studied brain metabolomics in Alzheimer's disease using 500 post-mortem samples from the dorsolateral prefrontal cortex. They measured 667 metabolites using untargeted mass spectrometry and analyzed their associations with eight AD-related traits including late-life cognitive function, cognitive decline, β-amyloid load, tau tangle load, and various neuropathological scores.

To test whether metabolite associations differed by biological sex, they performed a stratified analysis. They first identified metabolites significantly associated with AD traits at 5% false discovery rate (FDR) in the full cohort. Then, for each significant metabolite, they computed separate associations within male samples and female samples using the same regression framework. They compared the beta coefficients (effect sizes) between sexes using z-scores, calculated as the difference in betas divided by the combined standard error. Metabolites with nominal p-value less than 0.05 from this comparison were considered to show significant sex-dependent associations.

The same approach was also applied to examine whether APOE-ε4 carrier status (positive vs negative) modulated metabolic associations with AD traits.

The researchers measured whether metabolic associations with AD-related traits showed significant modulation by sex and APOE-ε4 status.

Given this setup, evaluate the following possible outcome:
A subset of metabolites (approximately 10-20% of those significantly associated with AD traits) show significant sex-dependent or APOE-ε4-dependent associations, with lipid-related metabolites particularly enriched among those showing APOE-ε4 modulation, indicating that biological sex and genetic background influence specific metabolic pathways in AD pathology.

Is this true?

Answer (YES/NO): NO